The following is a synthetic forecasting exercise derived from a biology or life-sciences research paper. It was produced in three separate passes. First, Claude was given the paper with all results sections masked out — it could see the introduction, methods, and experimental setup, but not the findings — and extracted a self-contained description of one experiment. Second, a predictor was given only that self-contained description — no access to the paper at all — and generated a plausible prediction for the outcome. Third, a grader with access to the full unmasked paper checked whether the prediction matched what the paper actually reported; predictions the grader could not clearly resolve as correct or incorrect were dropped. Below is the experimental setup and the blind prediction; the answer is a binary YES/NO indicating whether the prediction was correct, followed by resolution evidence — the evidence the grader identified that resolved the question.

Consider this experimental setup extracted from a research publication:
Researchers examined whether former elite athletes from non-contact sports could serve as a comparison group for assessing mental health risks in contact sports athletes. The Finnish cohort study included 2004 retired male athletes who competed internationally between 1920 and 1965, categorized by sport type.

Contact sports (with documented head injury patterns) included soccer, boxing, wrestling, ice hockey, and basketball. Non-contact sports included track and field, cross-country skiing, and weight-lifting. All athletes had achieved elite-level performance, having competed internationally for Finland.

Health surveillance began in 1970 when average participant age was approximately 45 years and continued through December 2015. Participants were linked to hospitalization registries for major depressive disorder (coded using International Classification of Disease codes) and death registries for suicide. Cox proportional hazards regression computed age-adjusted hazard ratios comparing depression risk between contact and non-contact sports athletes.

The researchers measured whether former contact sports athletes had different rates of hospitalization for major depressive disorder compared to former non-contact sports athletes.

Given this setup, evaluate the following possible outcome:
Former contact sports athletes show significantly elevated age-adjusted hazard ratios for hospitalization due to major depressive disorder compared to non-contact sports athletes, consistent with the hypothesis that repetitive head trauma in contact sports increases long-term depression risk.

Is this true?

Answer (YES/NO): NO